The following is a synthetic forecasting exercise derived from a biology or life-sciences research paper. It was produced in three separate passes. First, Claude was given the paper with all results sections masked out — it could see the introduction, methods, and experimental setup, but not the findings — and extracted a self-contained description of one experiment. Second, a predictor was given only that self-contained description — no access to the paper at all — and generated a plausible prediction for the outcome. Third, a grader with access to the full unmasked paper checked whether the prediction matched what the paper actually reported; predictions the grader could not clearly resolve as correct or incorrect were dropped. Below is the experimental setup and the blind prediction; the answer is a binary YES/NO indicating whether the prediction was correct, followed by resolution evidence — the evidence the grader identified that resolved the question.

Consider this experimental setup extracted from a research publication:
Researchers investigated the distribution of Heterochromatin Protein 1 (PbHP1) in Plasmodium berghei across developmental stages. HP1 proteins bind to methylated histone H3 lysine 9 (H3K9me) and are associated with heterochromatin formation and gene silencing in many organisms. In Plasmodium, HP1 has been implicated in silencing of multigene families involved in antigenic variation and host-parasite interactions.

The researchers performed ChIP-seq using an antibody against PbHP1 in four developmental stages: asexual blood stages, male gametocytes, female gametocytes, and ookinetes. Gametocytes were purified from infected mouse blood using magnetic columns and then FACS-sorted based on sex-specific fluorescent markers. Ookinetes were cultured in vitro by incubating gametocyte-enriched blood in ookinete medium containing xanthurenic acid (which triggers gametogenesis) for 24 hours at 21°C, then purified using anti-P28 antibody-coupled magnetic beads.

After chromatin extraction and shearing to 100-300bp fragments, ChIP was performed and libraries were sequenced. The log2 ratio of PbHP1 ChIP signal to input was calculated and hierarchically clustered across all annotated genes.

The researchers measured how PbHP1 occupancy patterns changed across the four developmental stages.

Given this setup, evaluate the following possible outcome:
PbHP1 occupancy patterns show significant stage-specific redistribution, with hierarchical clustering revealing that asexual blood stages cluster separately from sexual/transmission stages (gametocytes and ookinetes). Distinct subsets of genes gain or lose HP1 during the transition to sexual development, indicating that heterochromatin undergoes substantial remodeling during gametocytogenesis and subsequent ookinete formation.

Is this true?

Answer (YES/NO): NO